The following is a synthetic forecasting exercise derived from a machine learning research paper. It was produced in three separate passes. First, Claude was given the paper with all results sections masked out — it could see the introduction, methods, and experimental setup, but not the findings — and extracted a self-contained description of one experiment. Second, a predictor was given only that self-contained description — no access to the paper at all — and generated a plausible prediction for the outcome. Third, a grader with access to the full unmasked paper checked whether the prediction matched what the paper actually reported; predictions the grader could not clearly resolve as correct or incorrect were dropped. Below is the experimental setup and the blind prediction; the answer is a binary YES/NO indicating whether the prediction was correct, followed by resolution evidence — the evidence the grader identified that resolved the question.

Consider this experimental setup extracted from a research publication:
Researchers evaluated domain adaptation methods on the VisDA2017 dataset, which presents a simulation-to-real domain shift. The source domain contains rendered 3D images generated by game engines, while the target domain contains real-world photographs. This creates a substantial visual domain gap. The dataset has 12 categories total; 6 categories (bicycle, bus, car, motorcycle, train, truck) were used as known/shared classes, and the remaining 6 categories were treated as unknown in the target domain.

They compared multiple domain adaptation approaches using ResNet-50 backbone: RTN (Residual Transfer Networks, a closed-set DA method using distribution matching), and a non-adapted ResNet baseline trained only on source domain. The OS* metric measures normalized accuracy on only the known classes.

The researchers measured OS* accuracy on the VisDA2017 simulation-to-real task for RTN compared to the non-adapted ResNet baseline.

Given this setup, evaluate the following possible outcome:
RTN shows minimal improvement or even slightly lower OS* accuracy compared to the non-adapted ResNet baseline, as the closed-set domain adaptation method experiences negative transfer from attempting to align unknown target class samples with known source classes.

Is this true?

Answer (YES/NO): YES